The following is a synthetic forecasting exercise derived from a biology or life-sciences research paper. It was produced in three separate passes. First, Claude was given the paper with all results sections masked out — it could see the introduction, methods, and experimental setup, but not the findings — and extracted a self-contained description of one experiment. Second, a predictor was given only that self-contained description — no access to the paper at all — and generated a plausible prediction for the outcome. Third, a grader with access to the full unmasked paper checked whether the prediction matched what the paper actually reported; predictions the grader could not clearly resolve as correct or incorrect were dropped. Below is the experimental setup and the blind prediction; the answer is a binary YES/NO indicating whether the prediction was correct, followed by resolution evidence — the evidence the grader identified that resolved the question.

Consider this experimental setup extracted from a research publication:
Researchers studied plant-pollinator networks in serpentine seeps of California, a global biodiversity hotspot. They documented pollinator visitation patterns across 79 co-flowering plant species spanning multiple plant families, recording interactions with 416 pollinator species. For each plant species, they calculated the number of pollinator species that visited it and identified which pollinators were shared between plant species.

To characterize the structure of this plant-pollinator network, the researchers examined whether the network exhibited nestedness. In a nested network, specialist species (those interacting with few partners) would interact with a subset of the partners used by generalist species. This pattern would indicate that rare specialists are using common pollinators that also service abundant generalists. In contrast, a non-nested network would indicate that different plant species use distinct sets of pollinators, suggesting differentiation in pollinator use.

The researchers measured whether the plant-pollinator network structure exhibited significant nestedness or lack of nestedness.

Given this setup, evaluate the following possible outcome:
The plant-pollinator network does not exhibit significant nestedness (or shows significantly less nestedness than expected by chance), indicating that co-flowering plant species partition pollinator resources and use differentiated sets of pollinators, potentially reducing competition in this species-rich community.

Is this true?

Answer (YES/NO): YES